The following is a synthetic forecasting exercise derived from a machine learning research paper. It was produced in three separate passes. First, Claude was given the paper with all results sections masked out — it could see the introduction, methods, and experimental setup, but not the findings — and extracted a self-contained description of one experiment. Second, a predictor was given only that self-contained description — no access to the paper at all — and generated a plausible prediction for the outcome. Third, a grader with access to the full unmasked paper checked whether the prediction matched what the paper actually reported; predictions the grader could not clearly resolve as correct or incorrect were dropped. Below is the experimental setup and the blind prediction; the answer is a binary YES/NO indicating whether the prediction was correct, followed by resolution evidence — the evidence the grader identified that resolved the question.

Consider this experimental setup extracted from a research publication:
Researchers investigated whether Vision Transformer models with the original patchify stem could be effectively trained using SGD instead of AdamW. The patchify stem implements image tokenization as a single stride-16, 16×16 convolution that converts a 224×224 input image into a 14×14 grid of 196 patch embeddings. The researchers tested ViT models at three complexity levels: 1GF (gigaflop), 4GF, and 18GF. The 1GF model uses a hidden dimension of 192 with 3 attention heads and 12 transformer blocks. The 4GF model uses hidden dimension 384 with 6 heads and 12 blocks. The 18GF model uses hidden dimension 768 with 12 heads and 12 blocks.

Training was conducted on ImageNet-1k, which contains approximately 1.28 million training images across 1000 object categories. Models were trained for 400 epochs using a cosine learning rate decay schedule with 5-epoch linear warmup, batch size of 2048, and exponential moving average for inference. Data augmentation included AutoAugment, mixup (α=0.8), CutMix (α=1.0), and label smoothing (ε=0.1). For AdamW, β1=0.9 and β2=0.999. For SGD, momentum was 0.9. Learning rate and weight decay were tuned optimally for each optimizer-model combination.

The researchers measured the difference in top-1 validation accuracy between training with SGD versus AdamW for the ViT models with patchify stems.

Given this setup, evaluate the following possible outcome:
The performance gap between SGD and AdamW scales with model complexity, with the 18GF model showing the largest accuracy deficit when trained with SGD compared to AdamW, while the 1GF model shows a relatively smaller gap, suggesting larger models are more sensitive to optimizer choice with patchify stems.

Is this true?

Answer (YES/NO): YES